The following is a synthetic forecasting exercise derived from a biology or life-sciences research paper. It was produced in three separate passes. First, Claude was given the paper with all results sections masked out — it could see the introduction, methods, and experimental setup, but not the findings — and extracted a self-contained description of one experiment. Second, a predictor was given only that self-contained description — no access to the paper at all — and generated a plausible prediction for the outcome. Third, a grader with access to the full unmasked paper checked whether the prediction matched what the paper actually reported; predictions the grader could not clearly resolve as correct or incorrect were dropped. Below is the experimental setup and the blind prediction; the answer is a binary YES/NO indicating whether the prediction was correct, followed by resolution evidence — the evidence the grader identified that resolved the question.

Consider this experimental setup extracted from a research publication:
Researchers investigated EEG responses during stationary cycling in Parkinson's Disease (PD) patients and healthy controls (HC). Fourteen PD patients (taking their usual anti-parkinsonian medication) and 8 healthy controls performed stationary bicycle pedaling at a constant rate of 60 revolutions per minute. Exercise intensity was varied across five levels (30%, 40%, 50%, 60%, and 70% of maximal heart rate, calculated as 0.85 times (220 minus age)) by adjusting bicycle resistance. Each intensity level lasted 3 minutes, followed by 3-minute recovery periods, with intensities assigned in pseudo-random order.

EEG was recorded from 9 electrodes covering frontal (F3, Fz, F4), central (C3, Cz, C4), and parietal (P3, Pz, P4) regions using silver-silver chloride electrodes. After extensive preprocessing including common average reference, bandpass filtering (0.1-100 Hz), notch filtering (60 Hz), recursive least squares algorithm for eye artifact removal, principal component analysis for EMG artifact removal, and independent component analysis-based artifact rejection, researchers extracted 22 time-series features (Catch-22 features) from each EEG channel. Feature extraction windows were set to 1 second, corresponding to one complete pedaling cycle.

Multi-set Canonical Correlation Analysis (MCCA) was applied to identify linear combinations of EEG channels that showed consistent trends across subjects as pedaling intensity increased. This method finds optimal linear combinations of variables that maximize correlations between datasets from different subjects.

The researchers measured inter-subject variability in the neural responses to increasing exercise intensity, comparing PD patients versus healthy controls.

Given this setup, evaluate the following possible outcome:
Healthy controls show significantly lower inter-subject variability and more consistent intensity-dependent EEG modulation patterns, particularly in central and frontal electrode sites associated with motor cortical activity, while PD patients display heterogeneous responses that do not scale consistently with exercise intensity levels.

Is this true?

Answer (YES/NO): NO